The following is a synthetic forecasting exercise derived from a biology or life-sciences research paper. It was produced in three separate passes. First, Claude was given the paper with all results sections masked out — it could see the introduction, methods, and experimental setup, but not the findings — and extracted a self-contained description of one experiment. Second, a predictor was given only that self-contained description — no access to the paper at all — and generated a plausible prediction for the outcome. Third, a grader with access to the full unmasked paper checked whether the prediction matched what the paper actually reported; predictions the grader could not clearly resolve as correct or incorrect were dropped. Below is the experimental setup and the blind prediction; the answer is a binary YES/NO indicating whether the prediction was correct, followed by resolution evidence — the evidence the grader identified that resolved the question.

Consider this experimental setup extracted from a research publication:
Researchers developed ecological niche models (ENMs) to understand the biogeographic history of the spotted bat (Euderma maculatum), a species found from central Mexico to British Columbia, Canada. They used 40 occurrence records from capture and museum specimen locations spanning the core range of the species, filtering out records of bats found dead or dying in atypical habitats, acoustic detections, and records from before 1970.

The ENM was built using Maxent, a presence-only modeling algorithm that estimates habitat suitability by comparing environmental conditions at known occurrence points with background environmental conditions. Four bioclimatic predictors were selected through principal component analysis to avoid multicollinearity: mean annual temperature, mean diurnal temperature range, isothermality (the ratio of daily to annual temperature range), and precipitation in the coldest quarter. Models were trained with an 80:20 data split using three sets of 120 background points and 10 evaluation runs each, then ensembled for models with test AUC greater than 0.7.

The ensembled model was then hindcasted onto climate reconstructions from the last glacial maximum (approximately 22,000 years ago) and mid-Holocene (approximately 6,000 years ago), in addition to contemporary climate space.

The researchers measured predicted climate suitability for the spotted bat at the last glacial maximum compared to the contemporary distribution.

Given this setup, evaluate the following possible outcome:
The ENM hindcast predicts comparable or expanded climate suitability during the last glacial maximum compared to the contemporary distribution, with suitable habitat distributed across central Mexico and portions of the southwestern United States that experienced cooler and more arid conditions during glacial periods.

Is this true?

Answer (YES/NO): NO